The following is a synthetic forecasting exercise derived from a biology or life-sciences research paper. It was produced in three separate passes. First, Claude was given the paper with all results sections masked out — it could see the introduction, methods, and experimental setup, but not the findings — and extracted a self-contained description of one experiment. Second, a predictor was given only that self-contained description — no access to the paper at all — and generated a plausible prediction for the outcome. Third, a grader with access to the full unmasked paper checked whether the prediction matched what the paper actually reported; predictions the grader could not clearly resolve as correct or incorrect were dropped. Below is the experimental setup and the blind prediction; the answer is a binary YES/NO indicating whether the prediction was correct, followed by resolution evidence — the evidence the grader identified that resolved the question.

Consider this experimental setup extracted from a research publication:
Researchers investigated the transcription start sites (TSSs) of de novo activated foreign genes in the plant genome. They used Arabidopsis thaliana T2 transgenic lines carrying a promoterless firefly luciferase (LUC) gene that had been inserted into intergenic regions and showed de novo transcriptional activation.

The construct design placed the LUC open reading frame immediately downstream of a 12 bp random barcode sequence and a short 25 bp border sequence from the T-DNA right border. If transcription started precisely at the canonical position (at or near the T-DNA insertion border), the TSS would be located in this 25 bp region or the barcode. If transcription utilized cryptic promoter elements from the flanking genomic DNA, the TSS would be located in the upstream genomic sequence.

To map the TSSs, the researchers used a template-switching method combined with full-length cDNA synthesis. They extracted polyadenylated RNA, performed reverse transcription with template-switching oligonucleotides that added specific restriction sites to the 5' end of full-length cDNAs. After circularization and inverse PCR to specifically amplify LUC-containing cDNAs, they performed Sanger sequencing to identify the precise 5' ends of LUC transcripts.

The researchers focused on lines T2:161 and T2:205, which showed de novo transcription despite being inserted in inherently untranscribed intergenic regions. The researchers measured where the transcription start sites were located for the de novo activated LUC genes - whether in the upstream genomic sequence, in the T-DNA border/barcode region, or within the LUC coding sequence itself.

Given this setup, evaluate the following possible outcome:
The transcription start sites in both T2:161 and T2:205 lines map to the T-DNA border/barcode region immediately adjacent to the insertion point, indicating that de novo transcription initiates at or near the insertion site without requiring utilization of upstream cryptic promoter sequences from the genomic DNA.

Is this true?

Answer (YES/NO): NO